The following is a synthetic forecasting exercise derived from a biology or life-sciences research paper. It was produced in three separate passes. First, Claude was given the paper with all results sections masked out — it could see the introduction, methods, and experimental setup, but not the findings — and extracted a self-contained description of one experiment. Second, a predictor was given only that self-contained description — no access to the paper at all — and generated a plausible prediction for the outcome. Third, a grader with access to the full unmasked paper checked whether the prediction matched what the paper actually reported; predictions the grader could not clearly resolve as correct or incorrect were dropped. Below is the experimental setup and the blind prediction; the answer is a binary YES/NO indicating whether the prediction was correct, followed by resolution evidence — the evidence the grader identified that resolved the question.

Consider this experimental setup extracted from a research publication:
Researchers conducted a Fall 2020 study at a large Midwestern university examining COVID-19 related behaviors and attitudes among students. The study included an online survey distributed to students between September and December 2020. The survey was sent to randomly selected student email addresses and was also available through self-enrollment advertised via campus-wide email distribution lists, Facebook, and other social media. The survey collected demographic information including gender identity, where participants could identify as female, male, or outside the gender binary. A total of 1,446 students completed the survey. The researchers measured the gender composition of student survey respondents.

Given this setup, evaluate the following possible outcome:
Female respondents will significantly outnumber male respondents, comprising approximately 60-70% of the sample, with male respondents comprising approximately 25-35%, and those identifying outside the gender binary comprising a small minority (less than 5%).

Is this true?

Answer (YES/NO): YES